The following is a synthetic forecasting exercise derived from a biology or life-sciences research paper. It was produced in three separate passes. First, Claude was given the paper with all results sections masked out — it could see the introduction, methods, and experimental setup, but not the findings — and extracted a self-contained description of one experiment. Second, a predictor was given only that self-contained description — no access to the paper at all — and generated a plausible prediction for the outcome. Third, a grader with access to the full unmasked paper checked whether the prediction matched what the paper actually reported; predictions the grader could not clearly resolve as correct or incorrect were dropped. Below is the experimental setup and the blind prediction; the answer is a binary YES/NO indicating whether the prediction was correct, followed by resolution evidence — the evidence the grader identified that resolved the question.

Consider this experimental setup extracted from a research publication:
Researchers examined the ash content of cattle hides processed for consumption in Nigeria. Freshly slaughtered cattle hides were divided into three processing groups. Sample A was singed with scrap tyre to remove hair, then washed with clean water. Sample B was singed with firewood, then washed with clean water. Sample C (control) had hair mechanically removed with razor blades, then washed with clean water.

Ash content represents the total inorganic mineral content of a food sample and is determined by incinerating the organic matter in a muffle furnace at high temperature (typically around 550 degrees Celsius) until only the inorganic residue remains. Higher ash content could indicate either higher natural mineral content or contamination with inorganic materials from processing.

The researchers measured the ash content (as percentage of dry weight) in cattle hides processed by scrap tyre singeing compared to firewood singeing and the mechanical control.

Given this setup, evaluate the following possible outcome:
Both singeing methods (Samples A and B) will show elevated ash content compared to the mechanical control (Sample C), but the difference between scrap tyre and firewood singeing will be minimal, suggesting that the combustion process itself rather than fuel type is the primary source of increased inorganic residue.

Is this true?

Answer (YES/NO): YES